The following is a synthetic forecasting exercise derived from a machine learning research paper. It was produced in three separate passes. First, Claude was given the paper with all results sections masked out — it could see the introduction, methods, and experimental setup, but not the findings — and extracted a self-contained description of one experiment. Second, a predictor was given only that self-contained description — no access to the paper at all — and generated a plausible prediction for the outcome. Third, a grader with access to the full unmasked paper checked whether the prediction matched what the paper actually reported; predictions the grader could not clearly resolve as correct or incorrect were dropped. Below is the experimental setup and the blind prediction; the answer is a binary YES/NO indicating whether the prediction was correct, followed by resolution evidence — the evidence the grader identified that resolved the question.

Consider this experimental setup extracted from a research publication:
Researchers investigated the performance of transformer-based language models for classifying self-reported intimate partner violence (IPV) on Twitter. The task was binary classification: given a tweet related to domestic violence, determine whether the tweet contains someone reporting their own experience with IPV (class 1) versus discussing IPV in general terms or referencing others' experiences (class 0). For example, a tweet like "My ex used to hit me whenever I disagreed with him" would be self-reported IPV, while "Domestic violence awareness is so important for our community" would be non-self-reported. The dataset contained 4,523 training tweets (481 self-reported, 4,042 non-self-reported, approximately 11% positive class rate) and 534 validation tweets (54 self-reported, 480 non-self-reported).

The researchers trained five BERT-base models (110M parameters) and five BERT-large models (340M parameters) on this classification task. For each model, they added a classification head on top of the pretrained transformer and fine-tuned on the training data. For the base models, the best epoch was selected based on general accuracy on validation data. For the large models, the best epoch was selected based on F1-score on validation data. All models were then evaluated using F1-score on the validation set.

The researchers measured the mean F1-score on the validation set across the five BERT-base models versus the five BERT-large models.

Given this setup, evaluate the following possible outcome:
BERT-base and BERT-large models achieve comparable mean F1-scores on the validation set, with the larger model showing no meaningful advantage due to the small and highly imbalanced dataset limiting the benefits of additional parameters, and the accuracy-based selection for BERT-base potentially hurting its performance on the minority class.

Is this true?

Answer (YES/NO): YES